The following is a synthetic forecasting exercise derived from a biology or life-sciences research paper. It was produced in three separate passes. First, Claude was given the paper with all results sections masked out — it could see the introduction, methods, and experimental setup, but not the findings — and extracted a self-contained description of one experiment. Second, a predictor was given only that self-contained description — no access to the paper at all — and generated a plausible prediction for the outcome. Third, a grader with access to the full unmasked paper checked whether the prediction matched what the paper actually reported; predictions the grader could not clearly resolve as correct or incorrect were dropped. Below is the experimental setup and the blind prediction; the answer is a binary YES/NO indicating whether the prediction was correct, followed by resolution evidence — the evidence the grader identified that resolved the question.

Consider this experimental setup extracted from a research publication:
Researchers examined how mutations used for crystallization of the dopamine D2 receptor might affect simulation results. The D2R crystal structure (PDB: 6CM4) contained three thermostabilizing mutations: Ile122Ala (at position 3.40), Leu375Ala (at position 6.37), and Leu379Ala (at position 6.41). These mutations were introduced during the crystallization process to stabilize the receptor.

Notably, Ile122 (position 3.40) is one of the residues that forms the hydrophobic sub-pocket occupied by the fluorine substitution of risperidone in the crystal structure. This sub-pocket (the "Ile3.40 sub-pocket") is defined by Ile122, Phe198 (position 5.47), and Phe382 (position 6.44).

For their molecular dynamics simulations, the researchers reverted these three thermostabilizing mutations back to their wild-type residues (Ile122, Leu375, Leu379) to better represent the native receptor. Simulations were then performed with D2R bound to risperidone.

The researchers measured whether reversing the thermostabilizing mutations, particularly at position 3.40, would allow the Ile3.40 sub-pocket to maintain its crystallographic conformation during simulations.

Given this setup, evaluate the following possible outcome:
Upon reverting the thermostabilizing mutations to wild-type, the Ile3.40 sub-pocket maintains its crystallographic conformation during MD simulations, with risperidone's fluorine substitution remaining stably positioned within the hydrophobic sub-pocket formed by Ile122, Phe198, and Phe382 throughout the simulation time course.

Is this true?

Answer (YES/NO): YES